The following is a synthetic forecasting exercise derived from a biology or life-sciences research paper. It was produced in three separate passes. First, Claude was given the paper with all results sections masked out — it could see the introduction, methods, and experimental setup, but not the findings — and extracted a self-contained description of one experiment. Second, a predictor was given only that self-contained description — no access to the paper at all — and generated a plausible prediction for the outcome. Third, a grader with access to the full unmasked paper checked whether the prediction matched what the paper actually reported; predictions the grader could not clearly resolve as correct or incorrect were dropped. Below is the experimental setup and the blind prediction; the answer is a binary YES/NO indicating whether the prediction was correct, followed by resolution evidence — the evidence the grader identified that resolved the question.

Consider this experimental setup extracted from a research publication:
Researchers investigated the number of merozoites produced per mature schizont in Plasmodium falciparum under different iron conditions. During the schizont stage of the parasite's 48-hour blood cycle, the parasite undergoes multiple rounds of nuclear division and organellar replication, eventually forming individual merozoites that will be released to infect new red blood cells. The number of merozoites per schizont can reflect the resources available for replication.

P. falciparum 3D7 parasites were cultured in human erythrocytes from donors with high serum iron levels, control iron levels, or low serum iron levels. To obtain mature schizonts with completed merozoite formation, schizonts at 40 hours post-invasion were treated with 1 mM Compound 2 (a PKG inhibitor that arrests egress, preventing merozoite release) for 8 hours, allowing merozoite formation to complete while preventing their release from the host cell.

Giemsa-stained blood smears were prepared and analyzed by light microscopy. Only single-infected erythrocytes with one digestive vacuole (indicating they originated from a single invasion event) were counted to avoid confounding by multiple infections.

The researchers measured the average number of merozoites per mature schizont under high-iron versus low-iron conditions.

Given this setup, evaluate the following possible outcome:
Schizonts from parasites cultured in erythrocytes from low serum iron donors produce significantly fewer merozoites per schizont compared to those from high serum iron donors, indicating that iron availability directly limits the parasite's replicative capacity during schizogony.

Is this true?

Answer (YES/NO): YES